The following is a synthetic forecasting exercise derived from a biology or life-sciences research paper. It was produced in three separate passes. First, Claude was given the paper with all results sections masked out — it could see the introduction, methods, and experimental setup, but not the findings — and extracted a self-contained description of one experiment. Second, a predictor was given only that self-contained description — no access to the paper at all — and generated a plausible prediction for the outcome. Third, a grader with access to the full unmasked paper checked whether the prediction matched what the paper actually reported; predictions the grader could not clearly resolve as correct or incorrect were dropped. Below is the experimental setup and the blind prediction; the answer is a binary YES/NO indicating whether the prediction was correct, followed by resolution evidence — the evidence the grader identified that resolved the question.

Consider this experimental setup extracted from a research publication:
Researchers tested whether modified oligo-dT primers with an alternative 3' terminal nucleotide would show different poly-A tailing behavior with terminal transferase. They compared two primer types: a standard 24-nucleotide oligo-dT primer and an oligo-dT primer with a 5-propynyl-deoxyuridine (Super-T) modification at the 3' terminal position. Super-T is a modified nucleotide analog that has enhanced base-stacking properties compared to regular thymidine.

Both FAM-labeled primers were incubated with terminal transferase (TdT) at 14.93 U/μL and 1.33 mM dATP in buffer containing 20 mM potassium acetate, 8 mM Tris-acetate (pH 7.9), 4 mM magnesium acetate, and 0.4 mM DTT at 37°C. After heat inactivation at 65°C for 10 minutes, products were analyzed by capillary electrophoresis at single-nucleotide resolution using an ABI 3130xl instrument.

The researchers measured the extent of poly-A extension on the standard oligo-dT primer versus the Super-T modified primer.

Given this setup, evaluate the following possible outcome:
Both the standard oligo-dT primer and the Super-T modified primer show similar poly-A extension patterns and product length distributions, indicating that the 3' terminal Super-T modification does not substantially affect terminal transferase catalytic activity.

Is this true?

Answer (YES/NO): NO